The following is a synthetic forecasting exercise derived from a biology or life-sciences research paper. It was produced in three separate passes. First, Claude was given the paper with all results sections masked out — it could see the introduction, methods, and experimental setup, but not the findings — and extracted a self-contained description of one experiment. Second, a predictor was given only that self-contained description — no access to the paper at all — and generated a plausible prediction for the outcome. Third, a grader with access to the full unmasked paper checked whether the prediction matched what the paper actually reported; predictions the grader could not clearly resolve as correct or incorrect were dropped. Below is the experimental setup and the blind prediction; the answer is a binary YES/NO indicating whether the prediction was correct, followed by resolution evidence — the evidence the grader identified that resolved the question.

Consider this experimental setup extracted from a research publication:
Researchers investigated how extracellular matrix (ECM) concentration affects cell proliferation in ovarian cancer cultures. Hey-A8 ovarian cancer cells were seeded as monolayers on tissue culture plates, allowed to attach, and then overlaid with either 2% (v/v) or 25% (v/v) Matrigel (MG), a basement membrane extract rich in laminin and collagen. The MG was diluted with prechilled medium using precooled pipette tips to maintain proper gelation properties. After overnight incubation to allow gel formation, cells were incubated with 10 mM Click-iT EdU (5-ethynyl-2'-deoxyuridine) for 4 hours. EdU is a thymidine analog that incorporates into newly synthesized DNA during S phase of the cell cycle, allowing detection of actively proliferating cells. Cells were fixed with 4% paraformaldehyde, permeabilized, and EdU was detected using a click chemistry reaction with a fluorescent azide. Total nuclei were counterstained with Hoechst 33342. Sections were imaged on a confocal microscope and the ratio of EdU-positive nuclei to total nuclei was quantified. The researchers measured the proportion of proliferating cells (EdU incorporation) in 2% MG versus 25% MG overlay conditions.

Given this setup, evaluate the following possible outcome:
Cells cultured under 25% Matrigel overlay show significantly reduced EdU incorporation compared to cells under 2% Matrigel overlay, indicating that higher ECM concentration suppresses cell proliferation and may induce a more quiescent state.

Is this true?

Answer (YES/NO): YES